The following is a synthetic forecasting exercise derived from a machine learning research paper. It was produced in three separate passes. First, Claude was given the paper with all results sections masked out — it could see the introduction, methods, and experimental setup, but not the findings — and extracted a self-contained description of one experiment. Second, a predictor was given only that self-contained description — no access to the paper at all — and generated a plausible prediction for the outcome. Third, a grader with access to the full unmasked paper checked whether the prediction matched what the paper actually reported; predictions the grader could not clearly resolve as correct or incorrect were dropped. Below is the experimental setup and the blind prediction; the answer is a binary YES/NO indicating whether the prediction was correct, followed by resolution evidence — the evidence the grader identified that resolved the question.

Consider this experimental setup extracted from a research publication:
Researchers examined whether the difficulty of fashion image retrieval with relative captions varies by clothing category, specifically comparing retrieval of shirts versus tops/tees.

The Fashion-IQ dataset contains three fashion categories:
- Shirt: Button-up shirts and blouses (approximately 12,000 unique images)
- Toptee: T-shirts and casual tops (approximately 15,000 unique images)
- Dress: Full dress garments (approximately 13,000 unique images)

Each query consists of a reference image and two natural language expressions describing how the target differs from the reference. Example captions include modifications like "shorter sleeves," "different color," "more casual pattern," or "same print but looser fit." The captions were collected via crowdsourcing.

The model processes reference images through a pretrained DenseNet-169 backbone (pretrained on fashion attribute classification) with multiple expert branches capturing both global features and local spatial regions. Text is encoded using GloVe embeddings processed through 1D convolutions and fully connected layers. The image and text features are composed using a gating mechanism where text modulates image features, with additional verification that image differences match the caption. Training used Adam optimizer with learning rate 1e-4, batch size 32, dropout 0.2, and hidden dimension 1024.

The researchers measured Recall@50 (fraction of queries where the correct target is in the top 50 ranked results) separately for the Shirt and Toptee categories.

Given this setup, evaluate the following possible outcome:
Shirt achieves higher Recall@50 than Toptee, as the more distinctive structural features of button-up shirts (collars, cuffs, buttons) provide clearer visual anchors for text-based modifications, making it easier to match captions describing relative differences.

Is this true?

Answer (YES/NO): NO